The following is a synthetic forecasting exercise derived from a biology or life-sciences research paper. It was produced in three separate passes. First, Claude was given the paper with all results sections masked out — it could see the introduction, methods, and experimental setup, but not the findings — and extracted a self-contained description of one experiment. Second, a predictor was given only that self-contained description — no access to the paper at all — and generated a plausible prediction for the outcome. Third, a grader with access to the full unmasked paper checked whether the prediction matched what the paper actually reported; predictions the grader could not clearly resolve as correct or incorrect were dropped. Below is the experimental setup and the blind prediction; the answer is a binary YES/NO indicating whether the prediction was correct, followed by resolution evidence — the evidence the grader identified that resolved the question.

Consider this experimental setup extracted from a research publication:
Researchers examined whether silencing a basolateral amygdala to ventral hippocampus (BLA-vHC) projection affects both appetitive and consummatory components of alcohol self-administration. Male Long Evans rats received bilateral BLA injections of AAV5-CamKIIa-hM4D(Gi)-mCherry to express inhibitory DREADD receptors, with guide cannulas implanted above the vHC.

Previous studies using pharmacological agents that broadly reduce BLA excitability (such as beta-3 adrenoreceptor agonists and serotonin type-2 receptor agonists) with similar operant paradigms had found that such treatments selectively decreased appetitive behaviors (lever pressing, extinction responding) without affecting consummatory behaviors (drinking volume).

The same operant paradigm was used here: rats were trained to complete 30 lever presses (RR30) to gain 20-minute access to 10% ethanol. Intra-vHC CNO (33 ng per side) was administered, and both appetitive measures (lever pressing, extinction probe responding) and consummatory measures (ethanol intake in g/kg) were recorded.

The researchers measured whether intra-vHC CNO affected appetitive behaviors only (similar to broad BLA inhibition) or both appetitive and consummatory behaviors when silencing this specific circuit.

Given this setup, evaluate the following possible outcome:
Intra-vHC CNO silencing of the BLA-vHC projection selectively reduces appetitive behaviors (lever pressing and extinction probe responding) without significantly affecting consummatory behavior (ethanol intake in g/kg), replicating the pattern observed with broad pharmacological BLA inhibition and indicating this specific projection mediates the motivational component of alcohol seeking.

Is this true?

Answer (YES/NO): NO